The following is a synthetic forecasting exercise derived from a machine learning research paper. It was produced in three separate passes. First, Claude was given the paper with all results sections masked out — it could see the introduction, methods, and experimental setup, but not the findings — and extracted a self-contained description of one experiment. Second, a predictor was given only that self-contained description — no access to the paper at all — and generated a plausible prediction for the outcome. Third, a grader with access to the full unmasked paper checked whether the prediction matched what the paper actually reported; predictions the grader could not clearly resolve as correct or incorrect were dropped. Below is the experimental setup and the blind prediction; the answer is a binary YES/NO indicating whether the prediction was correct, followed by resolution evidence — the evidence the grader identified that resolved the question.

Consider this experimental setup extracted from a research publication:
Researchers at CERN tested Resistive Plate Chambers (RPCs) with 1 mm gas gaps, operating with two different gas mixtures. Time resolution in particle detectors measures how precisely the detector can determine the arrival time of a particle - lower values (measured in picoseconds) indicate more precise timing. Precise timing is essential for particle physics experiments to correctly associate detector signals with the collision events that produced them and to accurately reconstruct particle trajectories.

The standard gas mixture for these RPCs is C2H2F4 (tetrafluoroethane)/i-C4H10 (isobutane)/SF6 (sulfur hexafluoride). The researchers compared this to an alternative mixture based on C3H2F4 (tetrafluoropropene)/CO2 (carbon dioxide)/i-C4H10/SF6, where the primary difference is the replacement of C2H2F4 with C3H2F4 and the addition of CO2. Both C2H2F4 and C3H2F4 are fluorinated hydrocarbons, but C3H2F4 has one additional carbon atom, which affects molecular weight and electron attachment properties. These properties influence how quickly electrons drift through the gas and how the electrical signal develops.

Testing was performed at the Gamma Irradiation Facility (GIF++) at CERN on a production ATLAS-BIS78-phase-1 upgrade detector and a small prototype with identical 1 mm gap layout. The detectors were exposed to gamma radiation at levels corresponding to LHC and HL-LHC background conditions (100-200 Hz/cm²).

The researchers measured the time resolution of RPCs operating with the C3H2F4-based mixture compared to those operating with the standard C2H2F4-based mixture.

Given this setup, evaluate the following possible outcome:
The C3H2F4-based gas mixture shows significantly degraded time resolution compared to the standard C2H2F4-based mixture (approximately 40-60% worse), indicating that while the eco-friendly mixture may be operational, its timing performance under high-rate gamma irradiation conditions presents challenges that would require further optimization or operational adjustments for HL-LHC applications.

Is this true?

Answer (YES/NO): NO